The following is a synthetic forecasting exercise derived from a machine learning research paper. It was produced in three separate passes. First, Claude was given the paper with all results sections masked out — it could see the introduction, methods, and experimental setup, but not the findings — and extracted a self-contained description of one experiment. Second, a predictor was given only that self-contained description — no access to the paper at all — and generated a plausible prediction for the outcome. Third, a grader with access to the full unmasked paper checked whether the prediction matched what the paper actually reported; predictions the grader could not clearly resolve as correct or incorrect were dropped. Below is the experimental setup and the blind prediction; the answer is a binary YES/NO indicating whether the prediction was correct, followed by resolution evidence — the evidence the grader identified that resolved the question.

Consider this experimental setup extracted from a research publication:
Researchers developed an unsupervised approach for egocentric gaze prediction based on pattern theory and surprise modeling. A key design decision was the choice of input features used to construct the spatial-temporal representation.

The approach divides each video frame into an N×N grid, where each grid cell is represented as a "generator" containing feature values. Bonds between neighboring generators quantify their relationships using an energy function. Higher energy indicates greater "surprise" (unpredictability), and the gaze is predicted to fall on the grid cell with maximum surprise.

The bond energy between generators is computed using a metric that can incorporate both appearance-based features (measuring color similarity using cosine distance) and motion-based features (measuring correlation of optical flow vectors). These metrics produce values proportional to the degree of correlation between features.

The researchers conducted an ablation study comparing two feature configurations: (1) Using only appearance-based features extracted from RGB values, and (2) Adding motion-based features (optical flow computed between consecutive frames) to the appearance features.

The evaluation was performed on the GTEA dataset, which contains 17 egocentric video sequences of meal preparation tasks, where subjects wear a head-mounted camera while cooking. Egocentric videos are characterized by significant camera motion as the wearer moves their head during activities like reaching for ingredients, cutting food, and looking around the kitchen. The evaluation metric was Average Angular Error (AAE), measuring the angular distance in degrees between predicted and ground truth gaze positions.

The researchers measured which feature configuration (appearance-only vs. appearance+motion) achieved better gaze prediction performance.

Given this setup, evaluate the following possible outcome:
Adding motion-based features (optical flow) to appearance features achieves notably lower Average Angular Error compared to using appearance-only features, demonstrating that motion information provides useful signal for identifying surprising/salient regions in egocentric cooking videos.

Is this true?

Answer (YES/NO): NO